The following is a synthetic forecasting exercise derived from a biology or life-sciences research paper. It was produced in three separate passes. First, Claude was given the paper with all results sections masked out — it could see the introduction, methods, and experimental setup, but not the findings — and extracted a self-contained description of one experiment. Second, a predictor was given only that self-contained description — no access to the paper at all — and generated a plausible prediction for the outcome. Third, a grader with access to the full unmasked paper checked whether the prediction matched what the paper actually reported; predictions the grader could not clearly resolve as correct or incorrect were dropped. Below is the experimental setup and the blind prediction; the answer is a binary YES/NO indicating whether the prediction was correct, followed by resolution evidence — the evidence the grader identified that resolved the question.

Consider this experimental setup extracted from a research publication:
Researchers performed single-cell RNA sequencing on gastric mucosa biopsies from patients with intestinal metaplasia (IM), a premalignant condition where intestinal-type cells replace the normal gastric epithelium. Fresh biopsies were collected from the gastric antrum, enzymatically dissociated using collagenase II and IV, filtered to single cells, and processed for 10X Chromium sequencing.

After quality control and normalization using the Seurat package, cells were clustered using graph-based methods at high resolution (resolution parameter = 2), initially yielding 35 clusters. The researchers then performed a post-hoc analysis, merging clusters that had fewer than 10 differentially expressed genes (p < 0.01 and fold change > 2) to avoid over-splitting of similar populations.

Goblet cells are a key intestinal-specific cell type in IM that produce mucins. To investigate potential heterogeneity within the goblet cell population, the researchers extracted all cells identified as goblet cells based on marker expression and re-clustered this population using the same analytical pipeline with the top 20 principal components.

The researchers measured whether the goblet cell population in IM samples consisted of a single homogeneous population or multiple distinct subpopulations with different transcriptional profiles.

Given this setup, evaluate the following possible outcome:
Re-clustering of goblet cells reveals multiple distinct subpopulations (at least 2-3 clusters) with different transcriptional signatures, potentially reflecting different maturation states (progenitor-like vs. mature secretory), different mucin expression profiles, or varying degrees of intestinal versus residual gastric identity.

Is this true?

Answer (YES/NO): YES